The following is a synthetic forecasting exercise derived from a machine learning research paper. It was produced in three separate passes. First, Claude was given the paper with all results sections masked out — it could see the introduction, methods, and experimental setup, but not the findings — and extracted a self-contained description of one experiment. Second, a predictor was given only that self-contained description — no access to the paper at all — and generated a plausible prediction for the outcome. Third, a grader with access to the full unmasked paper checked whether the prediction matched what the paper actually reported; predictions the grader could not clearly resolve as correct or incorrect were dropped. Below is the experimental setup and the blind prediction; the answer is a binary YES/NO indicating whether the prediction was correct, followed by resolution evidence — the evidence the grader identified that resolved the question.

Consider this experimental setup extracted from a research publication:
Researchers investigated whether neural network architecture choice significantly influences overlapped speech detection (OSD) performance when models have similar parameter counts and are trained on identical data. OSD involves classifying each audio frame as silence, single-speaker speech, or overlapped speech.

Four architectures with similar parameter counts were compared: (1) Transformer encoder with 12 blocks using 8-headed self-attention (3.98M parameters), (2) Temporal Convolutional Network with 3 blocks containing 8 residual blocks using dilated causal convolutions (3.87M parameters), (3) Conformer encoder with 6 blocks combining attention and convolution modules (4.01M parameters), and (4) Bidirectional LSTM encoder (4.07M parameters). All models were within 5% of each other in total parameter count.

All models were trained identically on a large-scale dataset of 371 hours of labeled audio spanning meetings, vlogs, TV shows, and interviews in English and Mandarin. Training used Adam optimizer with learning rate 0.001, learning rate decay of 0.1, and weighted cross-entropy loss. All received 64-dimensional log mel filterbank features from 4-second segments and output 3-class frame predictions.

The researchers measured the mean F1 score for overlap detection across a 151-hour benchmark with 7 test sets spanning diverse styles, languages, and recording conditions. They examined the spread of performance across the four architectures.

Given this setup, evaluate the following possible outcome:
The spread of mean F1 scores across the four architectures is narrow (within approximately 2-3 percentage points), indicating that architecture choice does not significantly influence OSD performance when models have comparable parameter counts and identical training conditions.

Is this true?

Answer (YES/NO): NO